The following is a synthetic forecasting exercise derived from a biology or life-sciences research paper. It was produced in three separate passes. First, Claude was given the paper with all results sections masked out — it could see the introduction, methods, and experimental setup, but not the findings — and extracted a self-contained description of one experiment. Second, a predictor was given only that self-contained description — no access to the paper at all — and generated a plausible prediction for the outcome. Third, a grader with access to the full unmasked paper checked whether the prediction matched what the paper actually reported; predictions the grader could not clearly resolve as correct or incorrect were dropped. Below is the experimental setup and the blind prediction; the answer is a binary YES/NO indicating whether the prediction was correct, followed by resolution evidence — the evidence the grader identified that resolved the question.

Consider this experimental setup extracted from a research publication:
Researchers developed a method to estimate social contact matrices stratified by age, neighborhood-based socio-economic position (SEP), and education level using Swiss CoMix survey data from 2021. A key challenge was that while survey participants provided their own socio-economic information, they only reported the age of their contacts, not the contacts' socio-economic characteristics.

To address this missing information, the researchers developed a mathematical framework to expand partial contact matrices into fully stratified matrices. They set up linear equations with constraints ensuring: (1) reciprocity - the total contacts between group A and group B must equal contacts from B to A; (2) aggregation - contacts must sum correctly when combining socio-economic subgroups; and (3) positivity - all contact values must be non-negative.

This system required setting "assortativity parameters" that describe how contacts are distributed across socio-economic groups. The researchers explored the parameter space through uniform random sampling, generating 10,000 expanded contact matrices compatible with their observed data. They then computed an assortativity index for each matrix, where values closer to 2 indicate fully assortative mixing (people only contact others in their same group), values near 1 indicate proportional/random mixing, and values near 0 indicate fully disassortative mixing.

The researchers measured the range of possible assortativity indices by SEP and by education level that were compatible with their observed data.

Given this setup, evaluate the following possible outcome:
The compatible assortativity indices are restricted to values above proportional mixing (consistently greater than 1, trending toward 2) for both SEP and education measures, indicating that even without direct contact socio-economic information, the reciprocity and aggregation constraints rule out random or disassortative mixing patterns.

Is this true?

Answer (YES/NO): NO